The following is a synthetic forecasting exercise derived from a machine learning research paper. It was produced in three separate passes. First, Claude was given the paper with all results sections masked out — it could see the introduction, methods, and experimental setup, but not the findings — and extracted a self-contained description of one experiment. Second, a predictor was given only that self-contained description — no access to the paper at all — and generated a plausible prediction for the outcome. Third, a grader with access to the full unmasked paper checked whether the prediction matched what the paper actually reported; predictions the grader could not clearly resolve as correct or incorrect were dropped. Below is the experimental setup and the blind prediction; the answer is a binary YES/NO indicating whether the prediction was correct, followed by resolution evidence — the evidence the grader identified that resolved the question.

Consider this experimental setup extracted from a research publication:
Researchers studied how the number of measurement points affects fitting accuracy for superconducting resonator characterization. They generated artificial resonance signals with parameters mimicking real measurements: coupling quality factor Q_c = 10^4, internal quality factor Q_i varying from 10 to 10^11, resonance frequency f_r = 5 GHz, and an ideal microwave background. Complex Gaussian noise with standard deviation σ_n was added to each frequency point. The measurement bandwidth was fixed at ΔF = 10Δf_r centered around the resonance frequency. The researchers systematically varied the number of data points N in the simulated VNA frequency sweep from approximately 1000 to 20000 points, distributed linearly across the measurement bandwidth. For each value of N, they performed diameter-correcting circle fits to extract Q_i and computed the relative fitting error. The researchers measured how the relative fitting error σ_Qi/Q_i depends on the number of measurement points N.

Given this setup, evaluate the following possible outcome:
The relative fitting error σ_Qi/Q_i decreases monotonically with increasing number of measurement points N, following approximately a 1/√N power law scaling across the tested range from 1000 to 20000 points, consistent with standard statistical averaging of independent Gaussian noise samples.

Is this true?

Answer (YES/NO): YES